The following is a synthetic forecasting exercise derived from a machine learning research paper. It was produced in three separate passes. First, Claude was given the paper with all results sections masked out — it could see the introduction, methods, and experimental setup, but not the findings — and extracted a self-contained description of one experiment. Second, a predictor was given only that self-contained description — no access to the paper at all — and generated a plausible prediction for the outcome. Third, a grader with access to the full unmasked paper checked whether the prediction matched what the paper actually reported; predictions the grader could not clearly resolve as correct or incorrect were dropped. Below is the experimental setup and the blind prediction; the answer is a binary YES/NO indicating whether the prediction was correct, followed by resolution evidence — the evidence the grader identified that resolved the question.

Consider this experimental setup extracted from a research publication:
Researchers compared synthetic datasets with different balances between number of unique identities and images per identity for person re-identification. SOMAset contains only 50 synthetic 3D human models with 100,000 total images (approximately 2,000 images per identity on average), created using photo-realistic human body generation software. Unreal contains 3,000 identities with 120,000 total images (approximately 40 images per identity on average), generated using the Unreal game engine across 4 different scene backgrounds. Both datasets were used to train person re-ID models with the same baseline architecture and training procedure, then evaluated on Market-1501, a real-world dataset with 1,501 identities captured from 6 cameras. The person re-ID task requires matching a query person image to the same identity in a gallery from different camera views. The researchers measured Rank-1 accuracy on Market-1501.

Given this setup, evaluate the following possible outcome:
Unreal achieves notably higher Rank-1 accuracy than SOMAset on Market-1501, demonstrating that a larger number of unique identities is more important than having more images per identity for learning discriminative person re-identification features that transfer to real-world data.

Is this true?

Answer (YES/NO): YES